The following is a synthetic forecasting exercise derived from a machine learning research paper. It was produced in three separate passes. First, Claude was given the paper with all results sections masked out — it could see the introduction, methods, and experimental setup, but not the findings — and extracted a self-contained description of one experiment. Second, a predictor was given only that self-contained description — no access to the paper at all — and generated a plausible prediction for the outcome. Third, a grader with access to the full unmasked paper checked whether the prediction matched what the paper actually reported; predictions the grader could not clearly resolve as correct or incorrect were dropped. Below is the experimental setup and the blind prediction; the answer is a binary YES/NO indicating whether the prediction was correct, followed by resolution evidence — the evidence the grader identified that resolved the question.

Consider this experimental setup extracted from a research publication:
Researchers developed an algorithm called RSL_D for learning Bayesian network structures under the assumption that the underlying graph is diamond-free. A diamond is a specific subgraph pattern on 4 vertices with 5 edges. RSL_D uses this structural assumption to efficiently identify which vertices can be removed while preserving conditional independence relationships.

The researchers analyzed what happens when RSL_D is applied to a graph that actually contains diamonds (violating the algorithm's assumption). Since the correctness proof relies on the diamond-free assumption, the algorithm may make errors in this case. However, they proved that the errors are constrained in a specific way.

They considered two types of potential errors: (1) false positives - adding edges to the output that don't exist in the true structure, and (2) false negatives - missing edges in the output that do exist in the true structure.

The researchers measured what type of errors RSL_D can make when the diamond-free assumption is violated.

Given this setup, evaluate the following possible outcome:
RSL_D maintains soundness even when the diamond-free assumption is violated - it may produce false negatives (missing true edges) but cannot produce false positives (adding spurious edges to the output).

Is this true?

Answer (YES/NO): NO